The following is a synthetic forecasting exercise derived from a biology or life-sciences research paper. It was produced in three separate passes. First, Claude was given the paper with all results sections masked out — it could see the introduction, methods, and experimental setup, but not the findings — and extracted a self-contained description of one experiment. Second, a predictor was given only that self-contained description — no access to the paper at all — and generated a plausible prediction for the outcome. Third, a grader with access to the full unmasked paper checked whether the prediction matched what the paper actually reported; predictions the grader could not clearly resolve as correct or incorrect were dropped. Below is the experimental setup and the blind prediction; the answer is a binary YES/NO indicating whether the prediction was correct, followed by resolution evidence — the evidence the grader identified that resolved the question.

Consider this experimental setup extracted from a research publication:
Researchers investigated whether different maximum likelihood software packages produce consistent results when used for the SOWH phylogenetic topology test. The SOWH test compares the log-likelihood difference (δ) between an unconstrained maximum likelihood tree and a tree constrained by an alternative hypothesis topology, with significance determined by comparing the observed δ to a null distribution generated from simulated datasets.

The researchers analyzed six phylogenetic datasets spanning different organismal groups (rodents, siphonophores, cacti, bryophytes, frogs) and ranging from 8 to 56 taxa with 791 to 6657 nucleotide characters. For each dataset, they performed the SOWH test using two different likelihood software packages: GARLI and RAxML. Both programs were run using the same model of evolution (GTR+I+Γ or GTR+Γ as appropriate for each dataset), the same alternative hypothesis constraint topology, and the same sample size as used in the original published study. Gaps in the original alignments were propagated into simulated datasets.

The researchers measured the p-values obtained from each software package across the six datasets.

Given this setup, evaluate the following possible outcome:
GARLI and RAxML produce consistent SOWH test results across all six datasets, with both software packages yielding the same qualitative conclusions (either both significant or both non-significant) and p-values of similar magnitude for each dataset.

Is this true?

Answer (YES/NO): NO